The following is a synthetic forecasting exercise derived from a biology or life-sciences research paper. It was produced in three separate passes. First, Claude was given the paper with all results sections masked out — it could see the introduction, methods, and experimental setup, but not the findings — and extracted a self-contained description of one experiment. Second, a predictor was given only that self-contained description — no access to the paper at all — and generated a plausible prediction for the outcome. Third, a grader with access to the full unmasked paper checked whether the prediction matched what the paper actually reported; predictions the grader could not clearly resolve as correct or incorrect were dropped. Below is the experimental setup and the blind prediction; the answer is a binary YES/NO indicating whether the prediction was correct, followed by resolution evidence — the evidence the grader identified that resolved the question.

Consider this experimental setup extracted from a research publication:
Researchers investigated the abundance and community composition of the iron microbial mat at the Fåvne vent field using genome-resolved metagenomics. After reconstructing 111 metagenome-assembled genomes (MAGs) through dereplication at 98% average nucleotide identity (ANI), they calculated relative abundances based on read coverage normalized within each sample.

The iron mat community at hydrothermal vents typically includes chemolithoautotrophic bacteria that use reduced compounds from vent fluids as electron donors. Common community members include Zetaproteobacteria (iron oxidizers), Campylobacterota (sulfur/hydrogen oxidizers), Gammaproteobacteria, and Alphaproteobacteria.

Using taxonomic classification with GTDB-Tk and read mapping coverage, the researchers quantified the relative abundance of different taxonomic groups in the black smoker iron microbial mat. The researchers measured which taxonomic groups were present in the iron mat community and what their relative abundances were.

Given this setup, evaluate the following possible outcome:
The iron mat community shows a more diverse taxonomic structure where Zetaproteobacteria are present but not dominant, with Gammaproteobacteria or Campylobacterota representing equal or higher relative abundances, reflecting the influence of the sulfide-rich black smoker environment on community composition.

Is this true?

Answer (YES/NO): YES